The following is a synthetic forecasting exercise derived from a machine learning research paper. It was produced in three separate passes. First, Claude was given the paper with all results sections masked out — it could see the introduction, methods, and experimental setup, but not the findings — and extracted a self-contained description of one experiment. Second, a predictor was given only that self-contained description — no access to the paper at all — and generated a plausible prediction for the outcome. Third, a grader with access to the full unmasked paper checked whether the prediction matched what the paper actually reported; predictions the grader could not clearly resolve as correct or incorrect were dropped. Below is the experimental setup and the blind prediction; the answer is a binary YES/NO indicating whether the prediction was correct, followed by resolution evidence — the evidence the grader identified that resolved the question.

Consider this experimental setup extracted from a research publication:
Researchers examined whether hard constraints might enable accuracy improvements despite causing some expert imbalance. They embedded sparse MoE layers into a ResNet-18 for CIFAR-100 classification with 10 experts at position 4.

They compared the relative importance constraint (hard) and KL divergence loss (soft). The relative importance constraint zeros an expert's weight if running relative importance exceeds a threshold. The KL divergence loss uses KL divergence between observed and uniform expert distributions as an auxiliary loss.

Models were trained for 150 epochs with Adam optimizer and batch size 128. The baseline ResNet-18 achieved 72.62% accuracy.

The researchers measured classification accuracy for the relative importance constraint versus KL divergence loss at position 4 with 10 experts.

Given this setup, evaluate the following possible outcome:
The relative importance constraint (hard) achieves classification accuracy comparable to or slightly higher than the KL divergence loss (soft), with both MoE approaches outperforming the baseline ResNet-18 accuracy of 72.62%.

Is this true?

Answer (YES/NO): NO